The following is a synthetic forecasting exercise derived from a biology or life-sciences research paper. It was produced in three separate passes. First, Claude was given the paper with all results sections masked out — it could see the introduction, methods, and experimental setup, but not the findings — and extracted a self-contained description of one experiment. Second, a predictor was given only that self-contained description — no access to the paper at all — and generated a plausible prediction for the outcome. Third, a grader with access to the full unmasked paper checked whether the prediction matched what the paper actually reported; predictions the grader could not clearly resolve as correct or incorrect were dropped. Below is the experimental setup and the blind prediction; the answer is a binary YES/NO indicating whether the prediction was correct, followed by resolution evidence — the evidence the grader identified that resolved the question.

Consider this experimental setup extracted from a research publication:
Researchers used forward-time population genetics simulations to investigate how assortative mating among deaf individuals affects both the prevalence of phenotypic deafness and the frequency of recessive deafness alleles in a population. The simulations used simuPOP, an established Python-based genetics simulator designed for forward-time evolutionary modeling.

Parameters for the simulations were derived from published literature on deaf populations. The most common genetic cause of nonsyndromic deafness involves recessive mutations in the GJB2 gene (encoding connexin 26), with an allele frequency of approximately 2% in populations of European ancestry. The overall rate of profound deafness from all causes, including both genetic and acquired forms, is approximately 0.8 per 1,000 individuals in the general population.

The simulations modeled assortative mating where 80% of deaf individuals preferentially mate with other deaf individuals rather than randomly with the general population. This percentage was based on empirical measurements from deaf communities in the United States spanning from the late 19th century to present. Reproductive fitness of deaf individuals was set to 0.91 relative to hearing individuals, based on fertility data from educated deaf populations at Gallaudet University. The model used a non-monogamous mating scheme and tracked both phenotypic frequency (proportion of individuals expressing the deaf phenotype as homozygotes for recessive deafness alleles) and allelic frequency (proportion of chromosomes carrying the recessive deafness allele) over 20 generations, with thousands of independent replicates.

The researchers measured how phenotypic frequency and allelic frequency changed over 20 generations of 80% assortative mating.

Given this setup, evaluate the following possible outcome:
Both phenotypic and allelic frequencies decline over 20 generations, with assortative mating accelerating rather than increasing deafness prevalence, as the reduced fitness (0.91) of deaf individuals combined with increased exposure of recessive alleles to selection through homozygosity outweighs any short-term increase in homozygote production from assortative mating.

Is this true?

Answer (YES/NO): NO